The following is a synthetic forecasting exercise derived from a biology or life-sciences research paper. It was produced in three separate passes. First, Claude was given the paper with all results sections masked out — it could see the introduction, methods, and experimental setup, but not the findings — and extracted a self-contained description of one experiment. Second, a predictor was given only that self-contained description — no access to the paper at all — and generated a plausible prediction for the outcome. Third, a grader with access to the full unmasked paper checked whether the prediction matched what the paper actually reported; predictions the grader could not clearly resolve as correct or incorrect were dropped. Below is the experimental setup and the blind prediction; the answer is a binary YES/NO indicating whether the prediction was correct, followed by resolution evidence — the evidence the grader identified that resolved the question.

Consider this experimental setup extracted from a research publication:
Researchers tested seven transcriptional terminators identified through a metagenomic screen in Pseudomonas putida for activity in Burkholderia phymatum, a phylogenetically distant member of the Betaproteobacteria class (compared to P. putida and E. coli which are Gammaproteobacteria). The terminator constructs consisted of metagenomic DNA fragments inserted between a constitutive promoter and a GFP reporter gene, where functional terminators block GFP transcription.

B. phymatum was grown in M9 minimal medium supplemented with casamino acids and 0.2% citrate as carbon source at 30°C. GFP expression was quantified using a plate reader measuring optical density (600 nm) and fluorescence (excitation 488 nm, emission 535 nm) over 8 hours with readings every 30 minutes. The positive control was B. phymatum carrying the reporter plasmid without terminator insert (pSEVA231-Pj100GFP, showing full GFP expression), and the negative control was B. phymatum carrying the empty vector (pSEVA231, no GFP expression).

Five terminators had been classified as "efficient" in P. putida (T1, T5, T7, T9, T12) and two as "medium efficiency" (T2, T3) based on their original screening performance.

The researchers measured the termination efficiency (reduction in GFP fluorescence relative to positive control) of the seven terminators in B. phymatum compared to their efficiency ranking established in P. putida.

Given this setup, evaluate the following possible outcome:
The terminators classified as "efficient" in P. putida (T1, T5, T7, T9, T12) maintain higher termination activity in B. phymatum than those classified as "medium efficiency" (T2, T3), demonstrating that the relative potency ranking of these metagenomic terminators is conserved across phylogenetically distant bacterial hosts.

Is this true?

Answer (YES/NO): YES